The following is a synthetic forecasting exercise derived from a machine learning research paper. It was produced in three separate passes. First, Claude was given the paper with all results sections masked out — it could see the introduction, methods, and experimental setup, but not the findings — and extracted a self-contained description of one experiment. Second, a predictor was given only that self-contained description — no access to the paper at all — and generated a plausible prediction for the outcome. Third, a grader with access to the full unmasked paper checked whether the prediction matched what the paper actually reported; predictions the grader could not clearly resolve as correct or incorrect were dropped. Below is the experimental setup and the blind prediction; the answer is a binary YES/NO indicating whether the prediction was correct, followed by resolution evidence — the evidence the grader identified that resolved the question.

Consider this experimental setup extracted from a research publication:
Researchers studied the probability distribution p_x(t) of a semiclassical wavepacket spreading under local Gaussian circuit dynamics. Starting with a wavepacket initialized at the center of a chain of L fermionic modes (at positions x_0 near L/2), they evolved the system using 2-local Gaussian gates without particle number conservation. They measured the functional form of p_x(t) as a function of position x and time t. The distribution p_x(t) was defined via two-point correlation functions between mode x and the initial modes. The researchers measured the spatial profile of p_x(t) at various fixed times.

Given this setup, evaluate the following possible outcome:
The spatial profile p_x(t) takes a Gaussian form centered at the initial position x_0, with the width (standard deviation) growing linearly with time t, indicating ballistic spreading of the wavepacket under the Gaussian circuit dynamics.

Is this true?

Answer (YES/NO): NO